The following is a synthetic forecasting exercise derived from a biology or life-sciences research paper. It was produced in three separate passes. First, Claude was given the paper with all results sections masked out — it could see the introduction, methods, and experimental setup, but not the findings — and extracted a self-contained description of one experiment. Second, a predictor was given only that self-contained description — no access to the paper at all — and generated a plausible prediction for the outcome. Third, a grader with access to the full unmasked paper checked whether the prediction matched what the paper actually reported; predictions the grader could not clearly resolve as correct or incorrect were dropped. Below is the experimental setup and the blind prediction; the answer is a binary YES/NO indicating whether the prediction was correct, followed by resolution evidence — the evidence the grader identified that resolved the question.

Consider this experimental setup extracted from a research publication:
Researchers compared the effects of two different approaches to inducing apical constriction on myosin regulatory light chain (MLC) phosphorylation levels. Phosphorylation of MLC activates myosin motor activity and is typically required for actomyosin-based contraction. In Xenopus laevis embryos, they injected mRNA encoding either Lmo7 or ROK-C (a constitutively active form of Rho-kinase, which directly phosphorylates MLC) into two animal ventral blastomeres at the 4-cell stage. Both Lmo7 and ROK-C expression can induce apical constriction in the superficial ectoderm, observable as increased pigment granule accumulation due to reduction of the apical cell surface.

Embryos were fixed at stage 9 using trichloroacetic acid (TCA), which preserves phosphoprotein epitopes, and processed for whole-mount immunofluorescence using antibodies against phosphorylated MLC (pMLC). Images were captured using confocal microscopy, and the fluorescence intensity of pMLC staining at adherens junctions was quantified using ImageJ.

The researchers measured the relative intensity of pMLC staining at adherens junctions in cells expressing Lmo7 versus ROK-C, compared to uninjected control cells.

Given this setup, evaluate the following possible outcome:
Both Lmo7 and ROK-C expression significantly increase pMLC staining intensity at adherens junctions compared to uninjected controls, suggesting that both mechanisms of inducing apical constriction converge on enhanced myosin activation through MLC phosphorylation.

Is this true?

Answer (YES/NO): NO